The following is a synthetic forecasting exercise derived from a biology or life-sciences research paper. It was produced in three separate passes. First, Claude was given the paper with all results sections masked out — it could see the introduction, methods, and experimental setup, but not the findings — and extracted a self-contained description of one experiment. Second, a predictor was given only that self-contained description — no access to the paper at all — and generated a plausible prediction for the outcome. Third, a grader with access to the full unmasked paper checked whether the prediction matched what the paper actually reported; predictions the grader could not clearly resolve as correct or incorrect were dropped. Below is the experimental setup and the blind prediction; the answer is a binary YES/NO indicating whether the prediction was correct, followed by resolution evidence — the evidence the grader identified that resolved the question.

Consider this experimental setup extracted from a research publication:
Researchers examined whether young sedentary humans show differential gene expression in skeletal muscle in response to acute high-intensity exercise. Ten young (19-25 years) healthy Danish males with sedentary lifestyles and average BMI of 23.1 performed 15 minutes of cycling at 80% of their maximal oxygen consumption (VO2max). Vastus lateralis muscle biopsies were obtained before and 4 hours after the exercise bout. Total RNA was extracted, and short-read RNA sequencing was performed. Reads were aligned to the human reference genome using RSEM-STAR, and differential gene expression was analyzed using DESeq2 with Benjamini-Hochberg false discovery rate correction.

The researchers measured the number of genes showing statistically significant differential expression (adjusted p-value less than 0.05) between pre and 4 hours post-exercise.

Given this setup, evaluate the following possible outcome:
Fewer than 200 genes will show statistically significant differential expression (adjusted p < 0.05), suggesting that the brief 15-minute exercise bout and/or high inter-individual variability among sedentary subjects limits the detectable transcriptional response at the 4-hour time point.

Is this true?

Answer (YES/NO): YES